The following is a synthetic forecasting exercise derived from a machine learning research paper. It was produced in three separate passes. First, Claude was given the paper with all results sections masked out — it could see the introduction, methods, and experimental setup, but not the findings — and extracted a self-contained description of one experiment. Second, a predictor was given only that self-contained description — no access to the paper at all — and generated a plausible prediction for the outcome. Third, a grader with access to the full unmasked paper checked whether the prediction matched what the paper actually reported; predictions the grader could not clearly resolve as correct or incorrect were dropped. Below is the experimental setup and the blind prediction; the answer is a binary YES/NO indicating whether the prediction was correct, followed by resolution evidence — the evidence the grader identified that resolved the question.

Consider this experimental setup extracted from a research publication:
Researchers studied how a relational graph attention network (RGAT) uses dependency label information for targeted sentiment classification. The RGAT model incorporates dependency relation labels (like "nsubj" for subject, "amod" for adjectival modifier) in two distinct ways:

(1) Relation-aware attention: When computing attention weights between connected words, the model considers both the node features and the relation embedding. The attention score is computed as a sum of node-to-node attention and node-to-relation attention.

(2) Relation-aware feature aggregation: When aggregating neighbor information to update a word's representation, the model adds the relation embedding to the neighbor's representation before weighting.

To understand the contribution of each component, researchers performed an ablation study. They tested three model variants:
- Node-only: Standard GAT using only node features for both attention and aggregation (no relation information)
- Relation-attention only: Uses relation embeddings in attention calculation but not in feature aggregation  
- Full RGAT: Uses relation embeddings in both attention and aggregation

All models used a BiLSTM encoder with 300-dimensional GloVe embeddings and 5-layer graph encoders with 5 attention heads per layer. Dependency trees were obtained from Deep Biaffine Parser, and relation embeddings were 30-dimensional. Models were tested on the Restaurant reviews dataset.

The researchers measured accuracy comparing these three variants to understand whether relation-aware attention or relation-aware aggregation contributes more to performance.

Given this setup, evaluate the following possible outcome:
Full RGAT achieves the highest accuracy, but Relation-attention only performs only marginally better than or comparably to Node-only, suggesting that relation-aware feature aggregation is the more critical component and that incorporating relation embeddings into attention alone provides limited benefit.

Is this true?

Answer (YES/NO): YES